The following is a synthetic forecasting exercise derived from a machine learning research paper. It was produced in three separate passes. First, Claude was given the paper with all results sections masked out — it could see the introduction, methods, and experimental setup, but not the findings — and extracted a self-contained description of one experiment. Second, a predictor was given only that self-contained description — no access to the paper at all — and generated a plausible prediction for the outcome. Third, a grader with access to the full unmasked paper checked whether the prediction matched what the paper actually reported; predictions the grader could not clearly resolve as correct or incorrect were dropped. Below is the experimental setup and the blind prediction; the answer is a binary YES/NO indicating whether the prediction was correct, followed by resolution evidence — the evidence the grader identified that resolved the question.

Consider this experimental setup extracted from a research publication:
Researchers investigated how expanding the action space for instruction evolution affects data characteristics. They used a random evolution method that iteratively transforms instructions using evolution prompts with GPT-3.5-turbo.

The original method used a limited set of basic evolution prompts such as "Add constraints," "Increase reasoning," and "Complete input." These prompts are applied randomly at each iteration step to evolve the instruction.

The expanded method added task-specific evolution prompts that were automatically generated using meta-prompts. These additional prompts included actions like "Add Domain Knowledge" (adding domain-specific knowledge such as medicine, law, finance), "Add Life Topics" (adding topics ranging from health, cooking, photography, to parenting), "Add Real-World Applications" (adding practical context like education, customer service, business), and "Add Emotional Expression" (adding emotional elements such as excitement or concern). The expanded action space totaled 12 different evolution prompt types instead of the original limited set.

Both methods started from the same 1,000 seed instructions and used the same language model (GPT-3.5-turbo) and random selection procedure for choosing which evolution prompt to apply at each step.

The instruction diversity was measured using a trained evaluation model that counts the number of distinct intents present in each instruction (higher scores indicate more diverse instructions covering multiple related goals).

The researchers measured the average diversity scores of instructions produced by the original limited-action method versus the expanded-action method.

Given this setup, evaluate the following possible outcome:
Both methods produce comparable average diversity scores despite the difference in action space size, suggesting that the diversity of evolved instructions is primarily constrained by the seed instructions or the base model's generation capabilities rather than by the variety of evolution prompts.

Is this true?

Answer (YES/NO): NO